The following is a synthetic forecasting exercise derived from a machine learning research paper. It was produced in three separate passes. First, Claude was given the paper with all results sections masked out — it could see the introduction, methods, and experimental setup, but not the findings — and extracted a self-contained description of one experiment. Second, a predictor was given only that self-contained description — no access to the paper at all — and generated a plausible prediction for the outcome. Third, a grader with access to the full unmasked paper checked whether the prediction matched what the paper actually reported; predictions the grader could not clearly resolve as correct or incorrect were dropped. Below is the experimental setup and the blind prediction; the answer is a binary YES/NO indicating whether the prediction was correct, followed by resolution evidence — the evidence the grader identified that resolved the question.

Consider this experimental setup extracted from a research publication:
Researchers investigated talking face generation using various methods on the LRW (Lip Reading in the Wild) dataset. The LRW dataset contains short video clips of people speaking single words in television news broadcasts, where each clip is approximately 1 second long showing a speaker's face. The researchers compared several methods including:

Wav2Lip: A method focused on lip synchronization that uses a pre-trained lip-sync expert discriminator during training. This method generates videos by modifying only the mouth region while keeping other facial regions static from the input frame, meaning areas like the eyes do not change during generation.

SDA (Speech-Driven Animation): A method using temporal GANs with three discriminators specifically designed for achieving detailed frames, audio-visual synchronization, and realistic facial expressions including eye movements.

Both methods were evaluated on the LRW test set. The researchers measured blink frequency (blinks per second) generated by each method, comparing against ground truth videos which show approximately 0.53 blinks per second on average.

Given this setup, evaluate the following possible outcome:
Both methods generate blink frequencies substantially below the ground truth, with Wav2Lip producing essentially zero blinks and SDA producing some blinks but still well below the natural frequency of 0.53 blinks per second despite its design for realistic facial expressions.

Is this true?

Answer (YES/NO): NO